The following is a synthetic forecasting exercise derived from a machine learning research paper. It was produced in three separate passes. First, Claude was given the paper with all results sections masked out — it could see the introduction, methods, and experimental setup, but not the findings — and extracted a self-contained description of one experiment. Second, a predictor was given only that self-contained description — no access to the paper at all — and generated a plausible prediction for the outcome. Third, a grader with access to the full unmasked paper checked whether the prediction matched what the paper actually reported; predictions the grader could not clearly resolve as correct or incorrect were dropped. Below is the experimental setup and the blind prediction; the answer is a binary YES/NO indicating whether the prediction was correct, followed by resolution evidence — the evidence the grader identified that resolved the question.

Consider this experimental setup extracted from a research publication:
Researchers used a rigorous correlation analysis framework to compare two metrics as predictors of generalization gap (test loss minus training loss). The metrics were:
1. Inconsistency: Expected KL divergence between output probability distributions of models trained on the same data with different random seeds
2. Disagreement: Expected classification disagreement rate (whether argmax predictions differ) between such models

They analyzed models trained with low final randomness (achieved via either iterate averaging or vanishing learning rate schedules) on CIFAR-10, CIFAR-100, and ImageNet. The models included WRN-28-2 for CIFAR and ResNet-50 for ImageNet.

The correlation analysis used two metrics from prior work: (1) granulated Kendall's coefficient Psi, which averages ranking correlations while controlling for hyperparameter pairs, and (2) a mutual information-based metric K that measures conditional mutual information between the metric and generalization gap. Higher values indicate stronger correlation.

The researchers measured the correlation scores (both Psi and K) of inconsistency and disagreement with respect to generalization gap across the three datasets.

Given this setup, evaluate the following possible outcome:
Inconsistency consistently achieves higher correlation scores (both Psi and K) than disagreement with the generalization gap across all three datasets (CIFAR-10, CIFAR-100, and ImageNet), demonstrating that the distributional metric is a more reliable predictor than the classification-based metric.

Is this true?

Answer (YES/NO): YES